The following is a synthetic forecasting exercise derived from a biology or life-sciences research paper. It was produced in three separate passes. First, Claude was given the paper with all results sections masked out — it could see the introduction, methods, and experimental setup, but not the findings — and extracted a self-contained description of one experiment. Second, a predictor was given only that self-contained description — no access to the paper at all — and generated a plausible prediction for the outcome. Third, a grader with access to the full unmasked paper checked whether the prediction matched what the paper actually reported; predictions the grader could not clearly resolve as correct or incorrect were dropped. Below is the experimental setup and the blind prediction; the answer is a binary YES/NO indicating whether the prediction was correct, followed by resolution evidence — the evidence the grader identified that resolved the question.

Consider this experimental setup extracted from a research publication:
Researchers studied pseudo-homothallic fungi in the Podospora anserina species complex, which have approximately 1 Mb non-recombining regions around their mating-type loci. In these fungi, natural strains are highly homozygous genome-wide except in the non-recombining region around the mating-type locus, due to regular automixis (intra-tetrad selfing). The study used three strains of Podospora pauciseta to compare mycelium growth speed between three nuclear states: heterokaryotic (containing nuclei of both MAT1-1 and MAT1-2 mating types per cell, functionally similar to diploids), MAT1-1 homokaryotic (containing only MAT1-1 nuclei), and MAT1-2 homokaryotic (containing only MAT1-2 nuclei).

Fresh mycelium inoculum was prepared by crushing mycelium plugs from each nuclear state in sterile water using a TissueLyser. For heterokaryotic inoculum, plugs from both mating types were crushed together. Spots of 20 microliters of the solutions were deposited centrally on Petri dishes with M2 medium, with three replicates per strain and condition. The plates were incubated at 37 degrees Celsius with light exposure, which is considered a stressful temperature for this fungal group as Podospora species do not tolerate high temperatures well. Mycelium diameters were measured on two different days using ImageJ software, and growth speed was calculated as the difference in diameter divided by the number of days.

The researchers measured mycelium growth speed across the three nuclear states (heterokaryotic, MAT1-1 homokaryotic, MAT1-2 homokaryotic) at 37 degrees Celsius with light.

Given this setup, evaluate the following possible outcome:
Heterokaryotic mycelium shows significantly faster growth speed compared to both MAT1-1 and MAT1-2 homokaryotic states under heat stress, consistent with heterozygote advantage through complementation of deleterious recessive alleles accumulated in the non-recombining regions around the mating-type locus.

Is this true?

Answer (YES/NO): NO